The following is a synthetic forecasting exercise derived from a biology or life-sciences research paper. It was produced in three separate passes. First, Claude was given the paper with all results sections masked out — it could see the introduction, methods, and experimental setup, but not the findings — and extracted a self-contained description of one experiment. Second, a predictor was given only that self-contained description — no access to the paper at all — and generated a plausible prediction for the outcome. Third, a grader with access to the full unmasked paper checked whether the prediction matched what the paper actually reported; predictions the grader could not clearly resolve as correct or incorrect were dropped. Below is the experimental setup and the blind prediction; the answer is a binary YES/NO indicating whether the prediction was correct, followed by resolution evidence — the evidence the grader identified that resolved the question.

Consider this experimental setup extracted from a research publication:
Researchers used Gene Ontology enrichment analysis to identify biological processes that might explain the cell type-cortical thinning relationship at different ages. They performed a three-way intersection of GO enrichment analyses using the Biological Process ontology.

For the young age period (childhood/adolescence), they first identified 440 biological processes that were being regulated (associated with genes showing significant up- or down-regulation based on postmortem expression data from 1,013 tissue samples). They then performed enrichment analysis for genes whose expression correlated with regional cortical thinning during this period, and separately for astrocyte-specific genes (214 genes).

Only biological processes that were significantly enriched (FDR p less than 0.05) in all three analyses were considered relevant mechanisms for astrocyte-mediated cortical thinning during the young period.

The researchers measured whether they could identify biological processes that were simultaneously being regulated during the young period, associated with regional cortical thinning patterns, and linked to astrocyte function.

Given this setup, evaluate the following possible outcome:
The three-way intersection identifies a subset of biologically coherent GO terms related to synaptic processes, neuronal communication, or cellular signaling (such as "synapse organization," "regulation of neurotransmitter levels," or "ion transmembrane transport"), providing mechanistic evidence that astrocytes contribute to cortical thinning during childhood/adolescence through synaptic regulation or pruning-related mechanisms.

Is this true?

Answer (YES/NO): NO